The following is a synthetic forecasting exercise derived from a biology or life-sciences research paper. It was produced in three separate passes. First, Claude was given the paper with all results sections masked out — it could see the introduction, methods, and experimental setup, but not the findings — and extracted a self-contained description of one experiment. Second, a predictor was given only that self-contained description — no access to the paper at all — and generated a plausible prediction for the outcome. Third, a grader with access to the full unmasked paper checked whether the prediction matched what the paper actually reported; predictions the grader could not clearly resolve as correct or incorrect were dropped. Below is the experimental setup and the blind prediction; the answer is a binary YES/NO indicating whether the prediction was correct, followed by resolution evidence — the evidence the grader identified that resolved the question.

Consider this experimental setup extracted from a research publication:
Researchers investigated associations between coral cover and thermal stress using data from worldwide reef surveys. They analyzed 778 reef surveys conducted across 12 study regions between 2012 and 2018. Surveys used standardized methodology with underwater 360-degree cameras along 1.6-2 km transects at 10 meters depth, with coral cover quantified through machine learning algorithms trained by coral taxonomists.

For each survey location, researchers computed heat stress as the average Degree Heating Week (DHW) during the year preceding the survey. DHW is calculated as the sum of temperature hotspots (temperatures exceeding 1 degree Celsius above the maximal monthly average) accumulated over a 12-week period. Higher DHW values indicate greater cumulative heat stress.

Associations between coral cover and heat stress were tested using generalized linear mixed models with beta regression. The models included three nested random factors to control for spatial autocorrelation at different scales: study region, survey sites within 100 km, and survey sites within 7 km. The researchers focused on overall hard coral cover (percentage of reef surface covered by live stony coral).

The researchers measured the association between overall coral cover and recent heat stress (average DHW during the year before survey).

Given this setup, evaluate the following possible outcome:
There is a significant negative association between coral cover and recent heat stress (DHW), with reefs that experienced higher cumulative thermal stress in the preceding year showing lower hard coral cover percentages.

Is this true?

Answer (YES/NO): YES